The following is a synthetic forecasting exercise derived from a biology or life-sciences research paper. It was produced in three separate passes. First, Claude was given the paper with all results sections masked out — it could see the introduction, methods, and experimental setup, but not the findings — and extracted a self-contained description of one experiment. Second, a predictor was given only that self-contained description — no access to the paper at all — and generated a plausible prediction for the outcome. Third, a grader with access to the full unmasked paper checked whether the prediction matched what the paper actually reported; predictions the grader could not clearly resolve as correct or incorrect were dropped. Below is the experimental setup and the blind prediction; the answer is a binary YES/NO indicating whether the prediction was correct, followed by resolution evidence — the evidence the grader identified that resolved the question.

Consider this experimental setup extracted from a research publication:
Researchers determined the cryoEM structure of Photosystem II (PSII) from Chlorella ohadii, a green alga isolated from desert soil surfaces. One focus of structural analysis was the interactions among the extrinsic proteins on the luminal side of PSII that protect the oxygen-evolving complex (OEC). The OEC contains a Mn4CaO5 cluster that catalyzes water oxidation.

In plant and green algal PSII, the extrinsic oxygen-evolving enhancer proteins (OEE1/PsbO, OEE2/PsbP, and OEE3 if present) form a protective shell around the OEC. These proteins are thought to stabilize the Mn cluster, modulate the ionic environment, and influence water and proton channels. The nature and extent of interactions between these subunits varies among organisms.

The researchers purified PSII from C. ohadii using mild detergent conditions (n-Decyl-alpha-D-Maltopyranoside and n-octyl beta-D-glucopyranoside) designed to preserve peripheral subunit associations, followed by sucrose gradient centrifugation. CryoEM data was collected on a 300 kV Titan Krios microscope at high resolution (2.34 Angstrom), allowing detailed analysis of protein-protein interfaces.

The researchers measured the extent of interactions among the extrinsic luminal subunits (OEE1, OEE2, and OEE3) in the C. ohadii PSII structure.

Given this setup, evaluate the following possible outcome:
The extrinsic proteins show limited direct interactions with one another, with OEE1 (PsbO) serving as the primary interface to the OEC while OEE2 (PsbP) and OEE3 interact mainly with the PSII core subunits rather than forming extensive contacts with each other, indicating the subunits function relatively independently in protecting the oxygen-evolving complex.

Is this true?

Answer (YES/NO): NO